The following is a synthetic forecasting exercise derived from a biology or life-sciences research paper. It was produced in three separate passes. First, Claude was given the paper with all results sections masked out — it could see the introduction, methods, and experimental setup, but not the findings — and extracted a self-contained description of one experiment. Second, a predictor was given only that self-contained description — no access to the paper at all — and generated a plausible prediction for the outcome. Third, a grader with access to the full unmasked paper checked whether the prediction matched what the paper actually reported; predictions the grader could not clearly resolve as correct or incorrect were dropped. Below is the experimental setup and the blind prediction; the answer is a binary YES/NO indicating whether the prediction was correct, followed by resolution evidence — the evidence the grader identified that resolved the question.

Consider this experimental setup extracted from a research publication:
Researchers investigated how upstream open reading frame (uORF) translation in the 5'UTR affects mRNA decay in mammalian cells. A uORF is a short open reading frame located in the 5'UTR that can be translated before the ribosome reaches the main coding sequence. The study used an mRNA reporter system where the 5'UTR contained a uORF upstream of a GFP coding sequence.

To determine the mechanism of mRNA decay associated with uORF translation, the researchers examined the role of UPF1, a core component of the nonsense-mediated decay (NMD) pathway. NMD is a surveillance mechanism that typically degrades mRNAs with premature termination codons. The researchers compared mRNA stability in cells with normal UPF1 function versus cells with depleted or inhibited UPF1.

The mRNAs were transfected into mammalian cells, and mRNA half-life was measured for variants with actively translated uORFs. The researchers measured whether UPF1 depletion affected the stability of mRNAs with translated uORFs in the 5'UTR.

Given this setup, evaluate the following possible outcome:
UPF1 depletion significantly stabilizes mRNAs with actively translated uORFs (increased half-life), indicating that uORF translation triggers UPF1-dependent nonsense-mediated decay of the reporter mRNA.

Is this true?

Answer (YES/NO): YES